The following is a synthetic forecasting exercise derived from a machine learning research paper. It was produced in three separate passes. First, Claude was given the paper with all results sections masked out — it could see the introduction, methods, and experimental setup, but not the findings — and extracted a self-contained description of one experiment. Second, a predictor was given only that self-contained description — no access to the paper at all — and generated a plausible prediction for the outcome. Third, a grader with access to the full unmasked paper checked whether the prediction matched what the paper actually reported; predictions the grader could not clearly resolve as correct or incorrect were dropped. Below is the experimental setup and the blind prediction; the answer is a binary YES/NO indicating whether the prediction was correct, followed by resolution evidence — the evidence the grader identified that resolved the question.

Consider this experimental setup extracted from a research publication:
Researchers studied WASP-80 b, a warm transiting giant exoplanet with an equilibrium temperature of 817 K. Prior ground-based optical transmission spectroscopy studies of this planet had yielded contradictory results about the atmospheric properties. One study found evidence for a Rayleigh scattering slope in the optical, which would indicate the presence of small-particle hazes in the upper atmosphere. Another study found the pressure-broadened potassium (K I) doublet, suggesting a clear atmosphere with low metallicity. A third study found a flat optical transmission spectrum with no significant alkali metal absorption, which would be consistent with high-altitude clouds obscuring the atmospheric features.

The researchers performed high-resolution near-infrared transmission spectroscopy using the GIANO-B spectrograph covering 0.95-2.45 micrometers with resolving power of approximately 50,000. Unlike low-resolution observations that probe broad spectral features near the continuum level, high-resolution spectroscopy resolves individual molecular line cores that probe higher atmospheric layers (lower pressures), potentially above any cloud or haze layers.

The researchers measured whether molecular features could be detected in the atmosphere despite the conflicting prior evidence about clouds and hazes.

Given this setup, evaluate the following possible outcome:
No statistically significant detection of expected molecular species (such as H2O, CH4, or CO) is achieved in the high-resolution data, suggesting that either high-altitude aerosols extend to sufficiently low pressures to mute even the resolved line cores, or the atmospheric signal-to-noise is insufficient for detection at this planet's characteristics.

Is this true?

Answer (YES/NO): NO